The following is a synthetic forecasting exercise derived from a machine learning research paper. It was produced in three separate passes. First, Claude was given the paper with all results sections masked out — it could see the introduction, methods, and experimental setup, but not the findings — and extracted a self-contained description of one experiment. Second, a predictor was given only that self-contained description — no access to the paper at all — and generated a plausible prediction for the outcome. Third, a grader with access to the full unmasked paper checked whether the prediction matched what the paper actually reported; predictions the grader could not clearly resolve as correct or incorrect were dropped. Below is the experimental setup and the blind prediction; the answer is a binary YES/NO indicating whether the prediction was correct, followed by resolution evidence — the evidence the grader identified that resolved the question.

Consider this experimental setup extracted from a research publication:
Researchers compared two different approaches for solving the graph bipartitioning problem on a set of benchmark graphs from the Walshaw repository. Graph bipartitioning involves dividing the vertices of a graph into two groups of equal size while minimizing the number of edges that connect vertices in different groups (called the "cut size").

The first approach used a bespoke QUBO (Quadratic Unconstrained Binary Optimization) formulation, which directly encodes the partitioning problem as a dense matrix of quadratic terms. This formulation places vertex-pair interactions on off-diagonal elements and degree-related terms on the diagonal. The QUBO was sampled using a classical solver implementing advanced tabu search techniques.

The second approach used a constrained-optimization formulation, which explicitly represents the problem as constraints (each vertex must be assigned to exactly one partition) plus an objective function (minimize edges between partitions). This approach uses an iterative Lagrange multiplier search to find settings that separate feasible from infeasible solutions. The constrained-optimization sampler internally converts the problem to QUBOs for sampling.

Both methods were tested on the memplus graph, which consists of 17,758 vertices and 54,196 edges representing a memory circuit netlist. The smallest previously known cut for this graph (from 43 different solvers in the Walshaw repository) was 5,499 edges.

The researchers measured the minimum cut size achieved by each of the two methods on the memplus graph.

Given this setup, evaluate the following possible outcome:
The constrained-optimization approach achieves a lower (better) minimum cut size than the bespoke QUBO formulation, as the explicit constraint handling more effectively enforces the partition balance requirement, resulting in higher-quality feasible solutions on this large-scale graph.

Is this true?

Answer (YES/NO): YES